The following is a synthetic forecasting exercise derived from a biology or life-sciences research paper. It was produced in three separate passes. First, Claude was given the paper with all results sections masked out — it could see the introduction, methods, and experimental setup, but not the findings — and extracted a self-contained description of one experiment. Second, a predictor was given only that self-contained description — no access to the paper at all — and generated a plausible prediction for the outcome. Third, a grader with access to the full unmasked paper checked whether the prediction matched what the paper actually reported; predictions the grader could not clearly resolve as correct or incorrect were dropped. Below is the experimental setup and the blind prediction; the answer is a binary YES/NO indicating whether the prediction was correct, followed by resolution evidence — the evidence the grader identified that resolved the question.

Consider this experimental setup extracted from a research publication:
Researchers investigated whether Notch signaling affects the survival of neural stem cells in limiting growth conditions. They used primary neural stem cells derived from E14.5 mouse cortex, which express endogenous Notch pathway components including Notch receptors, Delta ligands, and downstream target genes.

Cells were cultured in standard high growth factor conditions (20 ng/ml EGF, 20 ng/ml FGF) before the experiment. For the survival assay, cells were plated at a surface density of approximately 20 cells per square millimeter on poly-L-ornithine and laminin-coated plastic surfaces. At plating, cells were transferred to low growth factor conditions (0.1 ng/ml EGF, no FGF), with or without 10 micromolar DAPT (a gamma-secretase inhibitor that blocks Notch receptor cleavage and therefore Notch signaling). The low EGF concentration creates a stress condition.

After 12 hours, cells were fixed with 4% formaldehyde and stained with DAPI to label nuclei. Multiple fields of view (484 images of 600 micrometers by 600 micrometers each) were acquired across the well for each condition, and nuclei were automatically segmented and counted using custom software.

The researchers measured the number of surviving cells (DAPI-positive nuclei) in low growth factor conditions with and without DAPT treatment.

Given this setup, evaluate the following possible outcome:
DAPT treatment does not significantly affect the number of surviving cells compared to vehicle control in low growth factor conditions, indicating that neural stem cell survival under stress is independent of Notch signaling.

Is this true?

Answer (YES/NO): NO